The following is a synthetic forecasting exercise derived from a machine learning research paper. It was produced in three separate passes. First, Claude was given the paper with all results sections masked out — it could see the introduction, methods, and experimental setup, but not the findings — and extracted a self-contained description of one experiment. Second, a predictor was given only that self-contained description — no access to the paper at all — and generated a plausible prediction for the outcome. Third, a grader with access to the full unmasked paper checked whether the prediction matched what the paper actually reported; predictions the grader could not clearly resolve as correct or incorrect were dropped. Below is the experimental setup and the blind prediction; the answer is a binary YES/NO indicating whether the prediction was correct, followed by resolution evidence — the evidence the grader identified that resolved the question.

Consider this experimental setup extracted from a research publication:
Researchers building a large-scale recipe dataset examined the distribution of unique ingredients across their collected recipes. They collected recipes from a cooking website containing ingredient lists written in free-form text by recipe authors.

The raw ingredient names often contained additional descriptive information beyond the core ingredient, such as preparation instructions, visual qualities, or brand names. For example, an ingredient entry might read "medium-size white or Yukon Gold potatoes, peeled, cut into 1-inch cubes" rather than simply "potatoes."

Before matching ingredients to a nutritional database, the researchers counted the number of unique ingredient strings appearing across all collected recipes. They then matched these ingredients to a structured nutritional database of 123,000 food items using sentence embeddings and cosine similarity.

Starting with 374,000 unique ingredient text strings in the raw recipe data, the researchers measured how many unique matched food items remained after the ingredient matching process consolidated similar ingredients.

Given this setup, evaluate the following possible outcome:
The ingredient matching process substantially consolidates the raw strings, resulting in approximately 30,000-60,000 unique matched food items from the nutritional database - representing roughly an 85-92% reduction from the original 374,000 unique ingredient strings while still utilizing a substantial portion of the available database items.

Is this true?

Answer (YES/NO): NO